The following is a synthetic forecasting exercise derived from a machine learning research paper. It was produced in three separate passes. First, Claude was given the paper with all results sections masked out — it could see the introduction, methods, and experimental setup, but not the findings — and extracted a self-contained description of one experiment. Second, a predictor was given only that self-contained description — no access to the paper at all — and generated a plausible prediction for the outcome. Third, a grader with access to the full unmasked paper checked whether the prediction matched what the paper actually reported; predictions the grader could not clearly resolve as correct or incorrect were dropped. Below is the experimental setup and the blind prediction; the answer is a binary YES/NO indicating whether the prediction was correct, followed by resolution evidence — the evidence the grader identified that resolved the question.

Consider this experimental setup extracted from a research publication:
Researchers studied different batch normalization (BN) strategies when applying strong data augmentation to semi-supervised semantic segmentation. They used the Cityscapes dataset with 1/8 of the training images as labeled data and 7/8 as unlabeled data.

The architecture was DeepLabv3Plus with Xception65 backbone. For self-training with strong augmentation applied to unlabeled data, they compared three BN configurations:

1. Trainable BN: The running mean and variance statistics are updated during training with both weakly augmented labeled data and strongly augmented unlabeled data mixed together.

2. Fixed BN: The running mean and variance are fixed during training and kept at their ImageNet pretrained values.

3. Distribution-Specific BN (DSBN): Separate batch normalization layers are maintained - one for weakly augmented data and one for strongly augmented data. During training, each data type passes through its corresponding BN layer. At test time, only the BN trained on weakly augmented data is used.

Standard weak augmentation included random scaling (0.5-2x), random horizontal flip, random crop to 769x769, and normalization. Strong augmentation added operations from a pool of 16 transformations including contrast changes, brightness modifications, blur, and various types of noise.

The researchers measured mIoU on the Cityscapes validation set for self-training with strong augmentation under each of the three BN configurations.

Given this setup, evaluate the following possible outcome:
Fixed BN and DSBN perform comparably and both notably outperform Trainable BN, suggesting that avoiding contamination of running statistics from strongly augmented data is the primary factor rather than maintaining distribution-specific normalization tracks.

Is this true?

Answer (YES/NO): NO